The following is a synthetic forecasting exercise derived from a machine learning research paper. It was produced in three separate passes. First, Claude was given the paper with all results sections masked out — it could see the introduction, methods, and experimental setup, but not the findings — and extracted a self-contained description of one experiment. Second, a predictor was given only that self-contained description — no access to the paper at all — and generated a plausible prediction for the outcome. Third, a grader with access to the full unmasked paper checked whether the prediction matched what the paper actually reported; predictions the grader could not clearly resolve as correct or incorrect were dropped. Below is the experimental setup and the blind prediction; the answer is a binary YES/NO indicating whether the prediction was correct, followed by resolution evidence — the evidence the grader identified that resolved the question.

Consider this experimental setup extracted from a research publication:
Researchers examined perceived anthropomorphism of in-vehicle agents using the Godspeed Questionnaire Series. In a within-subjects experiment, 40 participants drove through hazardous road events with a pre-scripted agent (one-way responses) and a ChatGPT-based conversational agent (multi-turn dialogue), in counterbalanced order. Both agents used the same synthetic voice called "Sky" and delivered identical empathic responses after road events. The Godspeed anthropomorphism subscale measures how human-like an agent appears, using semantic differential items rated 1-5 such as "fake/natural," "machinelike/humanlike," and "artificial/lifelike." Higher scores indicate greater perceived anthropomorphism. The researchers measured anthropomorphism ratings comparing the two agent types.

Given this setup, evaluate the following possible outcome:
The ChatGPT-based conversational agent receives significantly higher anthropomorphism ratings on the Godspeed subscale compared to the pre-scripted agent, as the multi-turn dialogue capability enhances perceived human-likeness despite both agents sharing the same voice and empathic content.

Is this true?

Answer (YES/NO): NO